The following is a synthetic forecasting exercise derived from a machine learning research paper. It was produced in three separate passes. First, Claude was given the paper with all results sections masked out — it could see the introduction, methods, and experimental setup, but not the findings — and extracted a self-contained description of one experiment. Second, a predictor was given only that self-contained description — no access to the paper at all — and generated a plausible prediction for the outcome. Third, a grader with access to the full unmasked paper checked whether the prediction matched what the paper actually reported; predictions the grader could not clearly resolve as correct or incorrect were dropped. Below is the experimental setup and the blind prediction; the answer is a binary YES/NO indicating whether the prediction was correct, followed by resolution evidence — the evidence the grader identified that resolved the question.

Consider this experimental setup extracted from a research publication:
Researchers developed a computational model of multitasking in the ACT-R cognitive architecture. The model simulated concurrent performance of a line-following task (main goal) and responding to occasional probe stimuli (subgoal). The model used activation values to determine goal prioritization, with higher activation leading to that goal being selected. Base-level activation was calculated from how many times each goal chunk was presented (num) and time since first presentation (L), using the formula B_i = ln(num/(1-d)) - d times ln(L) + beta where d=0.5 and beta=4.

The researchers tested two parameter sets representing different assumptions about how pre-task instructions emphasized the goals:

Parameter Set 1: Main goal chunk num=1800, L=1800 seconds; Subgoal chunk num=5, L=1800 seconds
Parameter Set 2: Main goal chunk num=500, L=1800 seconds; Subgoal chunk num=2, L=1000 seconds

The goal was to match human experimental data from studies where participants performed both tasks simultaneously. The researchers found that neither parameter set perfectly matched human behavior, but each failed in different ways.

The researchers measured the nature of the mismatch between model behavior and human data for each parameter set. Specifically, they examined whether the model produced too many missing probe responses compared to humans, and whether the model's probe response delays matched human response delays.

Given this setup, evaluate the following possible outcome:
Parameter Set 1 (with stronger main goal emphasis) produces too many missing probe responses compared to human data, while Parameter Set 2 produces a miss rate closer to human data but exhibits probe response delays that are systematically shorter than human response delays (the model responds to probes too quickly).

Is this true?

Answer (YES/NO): NO